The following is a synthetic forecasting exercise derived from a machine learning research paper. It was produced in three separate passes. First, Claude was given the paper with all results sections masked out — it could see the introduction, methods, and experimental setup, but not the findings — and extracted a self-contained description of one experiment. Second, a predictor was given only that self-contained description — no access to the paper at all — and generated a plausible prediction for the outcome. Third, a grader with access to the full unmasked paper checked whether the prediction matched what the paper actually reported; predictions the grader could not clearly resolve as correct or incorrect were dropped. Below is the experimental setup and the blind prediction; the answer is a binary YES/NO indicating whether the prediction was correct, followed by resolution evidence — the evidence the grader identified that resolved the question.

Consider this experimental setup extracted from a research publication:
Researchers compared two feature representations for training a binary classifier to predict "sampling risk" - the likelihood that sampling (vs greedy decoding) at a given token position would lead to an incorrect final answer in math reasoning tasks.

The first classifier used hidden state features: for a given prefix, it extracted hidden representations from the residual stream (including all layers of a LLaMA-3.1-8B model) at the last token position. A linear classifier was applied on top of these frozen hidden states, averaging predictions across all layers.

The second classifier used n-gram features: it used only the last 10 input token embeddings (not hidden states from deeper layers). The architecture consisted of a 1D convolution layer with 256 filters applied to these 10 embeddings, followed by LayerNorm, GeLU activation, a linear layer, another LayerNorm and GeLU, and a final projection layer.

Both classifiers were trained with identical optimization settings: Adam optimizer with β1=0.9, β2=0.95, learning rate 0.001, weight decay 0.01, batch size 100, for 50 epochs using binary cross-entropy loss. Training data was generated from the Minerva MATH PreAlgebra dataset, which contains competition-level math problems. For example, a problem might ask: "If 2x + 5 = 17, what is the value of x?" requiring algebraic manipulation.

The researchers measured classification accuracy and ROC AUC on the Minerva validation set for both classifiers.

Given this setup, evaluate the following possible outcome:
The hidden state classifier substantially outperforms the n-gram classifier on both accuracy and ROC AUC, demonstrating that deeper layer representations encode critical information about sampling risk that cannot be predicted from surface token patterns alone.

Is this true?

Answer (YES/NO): NO